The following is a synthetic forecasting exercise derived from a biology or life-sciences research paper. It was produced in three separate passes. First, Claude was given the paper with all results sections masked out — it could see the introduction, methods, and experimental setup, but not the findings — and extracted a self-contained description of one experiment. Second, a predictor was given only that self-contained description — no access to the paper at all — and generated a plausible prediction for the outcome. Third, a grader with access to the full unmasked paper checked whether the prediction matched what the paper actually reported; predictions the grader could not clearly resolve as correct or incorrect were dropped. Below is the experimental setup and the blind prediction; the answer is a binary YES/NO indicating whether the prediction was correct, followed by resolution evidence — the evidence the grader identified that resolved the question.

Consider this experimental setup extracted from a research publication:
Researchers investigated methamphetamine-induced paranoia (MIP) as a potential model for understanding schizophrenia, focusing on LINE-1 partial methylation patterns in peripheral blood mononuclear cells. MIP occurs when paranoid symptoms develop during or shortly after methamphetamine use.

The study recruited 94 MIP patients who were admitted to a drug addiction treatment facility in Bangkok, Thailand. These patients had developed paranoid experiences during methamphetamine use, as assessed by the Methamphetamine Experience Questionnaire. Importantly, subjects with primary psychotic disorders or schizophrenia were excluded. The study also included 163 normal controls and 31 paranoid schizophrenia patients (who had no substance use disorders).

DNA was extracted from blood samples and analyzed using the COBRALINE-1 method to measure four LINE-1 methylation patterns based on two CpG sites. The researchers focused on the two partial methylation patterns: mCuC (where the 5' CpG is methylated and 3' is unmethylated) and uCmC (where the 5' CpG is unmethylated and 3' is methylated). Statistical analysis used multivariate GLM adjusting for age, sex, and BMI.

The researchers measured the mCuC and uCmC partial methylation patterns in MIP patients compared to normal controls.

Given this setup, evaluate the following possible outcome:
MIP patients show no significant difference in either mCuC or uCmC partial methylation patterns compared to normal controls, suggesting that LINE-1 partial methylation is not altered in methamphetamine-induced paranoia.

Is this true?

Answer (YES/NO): NO